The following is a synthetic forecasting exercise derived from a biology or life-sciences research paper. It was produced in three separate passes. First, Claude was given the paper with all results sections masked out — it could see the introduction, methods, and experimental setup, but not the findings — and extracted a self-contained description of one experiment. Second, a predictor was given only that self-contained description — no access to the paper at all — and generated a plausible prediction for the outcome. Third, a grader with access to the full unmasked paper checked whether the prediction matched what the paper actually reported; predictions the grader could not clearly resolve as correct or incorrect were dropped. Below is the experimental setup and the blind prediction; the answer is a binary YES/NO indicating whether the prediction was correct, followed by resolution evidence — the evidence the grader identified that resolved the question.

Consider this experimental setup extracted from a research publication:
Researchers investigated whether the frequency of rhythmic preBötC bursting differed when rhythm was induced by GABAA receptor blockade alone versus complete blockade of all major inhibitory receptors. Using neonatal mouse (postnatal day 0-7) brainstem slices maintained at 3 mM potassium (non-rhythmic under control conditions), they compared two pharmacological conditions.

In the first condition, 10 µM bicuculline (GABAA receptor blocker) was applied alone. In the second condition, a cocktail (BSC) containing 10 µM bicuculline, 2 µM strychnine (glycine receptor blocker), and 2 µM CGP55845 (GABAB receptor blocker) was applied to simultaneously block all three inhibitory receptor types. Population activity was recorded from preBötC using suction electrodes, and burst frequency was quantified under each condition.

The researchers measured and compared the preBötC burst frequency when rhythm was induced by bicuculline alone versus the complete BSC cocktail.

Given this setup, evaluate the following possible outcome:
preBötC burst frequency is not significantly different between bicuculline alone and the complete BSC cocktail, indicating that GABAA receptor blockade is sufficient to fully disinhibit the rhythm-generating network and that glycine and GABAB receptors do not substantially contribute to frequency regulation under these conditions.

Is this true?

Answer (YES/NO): YES